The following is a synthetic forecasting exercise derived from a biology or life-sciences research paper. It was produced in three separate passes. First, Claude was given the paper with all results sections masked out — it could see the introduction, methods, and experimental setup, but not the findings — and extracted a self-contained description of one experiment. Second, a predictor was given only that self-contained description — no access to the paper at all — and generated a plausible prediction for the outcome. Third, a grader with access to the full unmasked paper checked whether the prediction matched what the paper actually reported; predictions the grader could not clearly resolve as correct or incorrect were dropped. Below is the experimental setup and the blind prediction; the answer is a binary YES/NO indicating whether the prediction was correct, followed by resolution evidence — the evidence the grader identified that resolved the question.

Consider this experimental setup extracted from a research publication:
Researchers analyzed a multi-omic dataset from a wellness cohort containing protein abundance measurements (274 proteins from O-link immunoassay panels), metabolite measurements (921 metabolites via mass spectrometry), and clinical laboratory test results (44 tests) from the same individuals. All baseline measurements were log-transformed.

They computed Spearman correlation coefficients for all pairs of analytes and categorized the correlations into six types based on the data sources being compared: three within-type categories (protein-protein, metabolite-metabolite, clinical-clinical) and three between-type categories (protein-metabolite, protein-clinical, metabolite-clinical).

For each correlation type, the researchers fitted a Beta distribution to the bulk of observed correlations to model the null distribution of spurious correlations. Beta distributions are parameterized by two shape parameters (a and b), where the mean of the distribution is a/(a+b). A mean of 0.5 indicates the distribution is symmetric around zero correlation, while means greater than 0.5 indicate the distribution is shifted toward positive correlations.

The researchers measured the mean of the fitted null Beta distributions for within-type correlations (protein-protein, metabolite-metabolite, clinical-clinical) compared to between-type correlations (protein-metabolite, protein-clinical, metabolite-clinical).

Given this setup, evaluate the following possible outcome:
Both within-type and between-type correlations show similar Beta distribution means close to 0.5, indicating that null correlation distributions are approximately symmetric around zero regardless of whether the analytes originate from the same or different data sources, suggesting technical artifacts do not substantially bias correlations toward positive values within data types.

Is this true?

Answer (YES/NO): NO